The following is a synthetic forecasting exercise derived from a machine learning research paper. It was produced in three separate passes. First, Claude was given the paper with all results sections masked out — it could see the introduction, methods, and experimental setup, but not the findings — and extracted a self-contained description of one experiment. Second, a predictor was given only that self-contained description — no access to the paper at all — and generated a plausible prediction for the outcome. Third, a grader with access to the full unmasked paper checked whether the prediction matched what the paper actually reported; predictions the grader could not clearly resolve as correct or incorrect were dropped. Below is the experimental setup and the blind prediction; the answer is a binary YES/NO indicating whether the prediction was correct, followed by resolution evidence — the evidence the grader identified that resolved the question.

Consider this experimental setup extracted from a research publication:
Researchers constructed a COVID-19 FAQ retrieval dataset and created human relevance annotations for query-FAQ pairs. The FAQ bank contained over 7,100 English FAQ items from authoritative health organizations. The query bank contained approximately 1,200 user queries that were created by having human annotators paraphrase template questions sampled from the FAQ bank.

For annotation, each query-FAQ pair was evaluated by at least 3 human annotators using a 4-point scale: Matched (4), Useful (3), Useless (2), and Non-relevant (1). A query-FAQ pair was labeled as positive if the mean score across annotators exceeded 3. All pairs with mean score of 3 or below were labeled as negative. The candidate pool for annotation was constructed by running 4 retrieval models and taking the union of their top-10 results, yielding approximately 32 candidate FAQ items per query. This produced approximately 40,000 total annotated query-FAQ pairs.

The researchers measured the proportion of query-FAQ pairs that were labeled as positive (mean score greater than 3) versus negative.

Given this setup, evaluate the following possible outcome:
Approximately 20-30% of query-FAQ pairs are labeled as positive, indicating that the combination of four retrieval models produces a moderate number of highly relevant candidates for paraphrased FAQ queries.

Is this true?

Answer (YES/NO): NO